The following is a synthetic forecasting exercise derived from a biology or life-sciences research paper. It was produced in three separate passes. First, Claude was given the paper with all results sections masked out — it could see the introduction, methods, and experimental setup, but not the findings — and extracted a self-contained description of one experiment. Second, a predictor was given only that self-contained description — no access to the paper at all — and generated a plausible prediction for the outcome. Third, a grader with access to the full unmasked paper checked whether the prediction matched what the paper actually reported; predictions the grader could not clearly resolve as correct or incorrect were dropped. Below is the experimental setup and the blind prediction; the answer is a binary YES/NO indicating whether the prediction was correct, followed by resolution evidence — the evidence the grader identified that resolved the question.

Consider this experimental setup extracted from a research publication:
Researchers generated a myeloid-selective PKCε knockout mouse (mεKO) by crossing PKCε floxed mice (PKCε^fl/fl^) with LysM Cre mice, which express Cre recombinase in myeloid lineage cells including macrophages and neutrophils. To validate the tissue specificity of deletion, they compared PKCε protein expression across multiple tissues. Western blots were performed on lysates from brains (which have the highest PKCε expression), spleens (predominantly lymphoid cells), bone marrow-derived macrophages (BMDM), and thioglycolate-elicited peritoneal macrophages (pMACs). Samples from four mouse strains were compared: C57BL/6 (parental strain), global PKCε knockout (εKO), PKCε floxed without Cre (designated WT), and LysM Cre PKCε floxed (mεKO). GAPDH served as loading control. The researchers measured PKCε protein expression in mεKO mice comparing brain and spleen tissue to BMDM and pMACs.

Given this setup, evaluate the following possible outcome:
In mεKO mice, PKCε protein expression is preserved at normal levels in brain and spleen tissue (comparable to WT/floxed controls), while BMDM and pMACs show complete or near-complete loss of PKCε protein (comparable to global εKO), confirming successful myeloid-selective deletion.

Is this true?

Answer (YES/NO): YES